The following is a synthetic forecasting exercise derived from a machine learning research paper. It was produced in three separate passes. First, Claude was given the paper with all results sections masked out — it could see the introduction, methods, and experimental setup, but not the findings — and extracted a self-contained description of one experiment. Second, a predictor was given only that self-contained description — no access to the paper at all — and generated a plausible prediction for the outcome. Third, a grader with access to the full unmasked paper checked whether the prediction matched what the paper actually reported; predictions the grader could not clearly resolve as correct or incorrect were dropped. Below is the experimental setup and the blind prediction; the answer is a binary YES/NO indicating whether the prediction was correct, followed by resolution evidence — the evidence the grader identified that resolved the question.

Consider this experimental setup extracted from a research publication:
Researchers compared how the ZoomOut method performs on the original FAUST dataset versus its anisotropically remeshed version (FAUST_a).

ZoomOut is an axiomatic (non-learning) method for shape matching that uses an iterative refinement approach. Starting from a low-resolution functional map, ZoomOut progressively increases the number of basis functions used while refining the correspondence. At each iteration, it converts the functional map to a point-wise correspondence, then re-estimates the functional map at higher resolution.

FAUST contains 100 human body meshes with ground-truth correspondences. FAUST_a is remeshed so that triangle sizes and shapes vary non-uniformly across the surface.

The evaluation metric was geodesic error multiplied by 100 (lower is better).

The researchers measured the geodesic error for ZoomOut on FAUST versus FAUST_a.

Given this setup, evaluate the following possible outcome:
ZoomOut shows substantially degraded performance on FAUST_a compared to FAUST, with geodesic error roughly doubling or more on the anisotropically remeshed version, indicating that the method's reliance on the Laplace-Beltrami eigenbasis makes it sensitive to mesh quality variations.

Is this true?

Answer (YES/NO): NO